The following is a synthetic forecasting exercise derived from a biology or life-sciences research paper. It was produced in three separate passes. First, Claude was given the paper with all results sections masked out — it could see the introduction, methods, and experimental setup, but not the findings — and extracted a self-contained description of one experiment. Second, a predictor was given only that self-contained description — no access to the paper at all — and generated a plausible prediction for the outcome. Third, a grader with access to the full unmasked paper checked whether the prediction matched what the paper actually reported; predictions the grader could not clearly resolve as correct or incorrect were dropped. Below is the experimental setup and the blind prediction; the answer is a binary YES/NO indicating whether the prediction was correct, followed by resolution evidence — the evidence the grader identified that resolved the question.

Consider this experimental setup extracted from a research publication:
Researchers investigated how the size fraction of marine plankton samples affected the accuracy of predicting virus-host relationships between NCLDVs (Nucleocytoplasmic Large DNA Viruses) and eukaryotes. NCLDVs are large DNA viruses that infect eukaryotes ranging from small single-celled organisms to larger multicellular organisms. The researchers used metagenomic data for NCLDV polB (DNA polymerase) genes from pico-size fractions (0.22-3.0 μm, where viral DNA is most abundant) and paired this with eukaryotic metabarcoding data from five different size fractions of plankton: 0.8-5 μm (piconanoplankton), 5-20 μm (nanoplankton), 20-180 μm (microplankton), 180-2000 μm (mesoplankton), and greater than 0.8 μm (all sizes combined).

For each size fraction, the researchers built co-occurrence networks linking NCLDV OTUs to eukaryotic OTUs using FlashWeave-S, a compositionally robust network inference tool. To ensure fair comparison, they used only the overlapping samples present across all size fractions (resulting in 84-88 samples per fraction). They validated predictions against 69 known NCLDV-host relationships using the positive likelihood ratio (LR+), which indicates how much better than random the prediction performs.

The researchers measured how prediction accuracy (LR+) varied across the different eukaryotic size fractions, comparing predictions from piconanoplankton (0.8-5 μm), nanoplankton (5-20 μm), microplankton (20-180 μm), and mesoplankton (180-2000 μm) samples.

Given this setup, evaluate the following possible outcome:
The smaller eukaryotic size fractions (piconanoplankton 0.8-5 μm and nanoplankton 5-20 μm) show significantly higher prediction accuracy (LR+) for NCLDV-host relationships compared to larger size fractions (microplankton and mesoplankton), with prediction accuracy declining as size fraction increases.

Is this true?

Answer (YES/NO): NO